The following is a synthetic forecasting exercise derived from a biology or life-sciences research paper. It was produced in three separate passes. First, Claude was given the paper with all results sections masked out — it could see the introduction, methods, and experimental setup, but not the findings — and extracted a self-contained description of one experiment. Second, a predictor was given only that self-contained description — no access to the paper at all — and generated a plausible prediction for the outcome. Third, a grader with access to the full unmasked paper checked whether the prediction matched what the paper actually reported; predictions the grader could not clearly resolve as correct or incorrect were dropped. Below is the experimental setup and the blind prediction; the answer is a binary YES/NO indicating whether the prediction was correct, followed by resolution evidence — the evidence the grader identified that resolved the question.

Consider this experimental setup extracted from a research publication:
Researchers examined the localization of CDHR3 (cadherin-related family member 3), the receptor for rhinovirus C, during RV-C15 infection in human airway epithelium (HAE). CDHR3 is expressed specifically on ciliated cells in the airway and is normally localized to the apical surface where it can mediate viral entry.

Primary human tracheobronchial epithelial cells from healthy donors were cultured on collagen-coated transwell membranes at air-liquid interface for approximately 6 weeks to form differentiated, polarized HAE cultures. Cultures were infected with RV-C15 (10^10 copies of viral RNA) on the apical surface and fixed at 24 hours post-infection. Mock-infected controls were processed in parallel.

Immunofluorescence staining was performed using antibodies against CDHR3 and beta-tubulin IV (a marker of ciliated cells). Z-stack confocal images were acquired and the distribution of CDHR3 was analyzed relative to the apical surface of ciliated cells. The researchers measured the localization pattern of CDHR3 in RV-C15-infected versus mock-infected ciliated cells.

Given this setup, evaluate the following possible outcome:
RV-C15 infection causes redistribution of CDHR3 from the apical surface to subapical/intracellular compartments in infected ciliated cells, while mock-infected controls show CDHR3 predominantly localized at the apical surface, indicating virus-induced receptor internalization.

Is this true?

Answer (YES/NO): YES